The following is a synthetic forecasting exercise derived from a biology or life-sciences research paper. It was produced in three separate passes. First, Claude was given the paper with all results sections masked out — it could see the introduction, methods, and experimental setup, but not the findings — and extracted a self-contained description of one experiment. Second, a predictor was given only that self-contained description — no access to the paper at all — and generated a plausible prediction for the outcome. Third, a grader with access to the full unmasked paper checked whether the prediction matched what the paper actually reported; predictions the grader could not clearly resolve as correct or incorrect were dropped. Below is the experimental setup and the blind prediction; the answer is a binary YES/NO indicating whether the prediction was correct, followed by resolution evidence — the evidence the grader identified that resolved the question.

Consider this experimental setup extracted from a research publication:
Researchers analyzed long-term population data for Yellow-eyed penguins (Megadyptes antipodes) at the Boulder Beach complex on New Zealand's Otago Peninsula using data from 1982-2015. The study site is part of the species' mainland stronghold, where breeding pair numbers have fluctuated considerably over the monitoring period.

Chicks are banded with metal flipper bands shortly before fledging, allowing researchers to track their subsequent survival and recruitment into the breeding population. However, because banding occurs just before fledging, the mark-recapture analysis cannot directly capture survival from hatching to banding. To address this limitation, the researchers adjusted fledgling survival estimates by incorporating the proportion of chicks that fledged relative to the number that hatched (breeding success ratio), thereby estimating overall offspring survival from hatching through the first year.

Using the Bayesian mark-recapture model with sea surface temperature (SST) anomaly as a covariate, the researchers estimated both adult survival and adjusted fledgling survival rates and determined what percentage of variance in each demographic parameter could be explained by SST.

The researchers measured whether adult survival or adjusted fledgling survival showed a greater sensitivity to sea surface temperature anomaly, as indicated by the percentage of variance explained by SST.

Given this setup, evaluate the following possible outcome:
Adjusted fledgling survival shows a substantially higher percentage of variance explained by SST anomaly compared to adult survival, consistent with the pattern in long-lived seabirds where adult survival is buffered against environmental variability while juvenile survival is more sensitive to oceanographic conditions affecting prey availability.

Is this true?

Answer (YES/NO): NO